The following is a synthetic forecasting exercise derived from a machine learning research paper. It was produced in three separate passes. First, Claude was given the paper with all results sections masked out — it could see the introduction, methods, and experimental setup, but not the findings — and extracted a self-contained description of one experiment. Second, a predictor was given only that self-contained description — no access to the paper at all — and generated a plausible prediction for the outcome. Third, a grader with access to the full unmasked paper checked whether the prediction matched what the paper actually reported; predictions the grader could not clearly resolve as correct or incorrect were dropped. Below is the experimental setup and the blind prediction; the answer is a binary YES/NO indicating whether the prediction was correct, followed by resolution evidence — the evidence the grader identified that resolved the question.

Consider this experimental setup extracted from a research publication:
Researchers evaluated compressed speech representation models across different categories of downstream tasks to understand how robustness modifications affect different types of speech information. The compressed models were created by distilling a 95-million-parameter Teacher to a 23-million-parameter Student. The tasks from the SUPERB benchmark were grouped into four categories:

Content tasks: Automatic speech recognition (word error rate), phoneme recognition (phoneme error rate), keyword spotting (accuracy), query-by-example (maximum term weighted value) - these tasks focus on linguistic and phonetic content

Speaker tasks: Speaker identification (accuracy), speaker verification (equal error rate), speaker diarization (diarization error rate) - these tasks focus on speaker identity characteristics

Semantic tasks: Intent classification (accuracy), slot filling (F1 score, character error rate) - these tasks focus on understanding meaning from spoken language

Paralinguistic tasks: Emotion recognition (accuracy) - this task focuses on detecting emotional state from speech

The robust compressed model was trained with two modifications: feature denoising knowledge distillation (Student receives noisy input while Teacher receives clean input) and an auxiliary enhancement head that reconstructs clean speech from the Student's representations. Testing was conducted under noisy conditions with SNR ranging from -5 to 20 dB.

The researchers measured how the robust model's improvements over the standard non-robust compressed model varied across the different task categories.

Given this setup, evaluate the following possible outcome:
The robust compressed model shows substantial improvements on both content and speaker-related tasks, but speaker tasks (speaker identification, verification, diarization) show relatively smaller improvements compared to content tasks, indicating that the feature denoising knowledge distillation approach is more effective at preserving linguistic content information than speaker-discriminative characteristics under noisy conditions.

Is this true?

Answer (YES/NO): NO